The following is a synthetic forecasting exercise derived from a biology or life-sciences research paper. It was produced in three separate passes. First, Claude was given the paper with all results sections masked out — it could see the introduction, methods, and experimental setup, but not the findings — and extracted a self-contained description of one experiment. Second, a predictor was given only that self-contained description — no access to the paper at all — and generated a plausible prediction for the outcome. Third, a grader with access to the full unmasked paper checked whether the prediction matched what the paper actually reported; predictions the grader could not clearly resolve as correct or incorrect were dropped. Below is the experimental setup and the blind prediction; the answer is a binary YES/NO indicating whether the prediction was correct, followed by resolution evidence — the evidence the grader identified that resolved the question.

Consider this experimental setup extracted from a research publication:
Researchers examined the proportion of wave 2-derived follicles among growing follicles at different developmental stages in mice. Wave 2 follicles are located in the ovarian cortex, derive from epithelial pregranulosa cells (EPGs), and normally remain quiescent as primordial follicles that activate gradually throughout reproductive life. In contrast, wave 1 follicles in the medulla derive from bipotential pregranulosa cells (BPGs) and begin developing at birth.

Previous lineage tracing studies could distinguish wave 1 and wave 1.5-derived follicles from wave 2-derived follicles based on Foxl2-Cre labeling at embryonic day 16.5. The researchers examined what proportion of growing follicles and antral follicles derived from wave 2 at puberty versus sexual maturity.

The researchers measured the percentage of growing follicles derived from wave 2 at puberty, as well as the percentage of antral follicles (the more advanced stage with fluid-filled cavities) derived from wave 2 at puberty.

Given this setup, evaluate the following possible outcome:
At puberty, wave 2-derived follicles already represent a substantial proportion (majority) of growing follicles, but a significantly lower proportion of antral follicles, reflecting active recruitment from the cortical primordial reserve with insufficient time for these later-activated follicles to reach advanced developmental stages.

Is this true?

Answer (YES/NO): NO